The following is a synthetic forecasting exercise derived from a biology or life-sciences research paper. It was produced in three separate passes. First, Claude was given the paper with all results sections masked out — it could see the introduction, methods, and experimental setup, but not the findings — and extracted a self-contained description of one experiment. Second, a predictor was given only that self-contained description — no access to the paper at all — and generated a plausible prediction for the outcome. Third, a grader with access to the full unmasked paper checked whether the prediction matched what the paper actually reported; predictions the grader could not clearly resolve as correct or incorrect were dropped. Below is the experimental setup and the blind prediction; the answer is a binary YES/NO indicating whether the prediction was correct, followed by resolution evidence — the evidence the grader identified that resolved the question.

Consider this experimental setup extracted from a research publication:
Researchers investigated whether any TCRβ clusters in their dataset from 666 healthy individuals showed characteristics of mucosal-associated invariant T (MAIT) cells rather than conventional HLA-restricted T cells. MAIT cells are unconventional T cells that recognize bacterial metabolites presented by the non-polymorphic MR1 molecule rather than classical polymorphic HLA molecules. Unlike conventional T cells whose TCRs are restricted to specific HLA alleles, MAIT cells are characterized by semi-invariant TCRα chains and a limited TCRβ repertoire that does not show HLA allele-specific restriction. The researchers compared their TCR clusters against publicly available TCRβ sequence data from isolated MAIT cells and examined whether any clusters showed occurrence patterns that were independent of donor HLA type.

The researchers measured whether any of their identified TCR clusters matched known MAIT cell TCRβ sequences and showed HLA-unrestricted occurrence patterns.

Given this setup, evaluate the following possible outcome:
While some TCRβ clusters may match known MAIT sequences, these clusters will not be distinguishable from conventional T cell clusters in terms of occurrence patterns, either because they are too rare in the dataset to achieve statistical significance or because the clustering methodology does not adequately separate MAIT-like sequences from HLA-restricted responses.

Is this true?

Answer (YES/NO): NO